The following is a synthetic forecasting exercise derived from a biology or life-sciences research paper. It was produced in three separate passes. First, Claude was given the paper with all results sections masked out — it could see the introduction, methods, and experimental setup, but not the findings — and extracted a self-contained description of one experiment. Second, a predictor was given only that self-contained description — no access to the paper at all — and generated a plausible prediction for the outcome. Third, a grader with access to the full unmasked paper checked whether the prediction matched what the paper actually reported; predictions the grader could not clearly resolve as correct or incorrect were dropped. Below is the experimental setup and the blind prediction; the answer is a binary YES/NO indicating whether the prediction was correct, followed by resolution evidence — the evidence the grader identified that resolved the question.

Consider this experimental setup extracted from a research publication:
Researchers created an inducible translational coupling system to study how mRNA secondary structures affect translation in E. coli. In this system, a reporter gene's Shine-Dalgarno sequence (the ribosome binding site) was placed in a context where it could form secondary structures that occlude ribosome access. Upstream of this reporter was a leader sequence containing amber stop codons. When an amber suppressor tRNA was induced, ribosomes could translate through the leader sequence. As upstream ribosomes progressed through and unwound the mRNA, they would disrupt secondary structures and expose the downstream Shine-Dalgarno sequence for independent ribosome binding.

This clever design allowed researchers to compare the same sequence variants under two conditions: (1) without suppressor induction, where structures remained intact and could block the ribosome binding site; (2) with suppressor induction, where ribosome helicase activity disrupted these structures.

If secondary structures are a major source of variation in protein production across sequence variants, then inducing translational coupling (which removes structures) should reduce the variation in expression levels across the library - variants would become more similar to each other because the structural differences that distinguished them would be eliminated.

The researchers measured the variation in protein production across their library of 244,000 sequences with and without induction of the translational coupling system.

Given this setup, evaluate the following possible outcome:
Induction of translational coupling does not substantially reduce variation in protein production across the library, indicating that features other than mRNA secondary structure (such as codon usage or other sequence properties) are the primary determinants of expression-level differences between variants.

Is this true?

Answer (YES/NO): NO